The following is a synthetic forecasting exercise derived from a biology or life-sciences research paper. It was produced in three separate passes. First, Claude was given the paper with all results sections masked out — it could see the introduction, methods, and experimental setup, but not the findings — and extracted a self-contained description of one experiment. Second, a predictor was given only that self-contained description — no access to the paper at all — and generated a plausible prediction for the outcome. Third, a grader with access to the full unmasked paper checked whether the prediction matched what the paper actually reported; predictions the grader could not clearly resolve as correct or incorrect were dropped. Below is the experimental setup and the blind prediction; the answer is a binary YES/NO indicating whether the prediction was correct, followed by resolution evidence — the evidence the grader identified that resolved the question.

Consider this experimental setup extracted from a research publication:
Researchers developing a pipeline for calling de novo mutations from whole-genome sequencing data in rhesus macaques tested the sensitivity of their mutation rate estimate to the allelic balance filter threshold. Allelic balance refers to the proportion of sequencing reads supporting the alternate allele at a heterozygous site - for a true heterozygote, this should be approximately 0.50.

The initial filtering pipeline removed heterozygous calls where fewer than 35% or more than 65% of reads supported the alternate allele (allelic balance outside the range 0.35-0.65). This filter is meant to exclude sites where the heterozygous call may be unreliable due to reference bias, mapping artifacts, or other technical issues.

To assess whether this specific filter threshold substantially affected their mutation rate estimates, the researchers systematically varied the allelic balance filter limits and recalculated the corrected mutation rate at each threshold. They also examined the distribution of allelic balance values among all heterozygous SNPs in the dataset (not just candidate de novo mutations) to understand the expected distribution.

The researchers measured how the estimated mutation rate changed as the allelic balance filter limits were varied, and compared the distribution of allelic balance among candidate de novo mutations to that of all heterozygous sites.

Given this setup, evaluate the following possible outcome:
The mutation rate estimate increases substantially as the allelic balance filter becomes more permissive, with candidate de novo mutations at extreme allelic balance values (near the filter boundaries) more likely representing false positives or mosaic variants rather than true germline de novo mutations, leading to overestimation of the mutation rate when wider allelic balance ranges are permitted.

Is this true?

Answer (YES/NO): NO